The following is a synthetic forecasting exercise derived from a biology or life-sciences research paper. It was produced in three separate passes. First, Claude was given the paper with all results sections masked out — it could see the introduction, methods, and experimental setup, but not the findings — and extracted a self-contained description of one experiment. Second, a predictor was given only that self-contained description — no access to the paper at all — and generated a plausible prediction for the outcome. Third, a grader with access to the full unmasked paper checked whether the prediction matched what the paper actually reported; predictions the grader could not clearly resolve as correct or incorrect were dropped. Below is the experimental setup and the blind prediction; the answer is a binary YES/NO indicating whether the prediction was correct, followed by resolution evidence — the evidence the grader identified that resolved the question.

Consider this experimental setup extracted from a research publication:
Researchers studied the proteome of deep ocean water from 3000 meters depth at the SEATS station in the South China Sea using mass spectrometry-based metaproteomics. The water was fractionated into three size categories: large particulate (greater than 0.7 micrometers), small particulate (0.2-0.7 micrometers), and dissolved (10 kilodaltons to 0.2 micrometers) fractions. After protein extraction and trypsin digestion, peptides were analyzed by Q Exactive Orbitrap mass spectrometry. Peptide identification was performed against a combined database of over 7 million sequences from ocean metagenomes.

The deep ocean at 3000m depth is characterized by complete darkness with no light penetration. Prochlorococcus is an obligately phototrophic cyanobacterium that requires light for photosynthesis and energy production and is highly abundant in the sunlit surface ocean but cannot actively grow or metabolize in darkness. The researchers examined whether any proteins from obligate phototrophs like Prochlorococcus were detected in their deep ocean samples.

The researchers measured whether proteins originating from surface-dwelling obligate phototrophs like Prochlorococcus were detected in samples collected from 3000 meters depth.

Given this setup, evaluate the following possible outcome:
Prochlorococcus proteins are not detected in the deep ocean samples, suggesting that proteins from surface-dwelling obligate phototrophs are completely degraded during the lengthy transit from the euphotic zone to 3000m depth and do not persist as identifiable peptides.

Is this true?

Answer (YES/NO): NO